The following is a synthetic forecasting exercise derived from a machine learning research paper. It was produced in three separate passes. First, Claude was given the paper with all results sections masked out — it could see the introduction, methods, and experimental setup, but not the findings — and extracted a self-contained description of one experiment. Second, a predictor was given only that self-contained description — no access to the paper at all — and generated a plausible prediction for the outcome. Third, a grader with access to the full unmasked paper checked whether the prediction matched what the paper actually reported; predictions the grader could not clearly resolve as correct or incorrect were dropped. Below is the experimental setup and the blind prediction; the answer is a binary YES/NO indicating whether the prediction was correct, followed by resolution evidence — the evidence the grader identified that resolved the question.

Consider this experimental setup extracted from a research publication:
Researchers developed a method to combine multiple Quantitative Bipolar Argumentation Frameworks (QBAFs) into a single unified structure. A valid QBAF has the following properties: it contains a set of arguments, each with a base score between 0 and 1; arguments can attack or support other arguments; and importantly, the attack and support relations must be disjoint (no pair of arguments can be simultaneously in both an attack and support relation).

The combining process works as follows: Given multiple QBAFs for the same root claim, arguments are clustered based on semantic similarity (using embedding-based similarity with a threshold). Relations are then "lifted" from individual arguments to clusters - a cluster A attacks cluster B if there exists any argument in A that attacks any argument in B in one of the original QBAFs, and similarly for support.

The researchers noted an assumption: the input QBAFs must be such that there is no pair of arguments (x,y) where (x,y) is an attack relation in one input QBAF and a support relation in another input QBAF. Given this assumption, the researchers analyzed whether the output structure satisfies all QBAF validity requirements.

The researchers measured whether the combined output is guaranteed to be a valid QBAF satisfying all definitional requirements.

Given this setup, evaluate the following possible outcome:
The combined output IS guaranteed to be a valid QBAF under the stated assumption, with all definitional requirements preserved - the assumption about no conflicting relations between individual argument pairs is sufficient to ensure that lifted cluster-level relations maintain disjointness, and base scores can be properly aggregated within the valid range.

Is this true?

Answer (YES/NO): YES